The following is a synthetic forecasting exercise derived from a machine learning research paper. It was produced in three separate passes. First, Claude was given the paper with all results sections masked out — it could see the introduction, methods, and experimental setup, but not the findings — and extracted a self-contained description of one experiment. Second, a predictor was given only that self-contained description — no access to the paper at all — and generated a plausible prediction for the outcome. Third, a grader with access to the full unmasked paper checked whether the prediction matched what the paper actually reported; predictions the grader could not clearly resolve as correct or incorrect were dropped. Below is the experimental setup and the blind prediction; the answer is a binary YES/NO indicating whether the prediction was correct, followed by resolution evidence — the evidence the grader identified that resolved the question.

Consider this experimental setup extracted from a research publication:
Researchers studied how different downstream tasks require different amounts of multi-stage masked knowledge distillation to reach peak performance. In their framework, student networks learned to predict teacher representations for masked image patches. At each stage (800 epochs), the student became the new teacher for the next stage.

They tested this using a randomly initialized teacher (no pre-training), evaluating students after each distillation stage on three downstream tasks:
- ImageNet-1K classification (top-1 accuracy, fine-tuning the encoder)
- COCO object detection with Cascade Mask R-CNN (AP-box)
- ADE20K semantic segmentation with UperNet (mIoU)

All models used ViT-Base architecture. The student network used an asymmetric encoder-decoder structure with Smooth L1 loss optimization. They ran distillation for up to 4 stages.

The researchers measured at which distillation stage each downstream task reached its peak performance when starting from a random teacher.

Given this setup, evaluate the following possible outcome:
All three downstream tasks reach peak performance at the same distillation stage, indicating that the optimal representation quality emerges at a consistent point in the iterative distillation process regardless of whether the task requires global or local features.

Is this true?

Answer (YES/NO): NO